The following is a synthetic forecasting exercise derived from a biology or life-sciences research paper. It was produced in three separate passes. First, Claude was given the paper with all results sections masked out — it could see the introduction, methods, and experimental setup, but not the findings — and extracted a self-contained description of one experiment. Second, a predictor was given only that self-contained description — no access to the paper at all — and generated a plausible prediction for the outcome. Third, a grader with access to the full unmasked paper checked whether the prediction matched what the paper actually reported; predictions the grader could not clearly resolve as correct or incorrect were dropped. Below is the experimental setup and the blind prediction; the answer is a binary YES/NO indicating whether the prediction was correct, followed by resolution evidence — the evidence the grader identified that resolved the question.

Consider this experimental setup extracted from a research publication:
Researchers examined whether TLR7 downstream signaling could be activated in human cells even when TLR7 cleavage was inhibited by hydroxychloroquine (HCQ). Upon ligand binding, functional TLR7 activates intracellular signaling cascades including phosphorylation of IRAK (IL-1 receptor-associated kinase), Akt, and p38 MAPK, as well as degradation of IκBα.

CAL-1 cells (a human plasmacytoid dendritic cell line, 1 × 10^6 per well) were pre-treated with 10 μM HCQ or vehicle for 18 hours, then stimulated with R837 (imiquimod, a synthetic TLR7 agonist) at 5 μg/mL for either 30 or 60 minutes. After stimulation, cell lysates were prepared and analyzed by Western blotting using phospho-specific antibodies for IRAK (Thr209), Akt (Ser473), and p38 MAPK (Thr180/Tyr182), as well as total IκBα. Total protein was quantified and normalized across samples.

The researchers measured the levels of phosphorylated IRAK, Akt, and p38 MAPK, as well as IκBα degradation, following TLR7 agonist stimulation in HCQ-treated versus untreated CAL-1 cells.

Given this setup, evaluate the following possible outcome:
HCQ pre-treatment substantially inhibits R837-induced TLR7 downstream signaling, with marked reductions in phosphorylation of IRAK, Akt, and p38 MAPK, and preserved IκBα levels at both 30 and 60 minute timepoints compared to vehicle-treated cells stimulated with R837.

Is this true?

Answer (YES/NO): YES